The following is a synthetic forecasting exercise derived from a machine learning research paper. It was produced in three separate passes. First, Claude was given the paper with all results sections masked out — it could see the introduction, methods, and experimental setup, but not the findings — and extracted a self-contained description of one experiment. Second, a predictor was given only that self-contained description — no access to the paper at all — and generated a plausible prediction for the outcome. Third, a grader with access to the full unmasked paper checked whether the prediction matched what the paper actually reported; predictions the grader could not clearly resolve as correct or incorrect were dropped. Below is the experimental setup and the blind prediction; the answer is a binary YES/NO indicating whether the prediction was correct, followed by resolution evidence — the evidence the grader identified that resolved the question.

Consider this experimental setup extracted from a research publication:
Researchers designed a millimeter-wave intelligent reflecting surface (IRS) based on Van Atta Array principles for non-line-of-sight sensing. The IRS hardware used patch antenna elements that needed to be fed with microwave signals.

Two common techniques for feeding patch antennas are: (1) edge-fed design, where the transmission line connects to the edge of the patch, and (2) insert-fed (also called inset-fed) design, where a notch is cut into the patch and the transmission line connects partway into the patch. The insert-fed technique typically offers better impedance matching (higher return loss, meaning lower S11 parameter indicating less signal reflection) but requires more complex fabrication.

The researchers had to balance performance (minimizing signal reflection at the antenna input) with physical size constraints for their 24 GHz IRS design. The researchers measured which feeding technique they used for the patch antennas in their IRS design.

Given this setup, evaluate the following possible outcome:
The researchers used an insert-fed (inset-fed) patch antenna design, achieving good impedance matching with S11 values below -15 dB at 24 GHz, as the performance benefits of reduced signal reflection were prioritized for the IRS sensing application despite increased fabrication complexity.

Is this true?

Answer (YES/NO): NO